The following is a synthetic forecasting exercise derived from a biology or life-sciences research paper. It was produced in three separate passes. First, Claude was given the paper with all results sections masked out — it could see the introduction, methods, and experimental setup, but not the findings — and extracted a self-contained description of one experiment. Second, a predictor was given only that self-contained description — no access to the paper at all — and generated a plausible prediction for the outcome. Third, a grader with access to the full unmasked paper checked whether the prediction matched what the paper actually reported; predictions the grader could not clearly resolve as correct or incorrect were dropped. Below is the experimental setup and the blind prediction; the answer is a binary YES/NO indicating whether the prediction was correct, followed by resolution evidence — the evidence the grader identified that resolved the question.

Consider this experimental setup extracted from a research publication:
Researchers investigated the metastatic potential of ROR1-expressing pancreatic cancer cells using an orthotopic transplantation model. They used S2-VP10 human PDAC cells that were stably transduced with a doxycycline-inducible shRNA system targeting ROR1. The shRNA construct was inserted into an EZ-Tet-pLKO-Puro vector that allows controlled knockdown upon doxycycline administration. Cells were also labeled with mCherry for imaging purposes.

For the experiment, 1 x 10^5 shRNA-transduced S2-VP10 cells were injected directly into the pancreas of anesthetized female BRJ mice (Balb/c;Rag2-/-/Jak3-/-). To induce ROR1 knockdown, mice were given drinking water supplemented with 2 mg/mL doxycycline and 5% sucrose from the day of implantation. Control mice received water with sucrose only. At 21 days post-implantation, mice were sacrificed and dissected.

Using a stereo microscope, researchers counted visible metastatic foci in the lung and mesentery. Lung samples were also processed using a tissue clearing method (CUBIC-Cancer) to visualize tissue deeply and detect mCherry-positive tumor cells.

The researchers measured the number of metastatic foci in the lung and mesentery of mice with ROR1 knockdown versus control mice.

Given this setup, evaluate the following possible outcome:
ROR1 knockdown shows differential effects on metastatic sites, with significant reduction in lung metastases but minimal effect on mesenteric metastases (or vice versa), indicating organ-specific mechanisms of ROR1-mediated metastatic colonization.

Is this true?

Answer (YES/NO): NO